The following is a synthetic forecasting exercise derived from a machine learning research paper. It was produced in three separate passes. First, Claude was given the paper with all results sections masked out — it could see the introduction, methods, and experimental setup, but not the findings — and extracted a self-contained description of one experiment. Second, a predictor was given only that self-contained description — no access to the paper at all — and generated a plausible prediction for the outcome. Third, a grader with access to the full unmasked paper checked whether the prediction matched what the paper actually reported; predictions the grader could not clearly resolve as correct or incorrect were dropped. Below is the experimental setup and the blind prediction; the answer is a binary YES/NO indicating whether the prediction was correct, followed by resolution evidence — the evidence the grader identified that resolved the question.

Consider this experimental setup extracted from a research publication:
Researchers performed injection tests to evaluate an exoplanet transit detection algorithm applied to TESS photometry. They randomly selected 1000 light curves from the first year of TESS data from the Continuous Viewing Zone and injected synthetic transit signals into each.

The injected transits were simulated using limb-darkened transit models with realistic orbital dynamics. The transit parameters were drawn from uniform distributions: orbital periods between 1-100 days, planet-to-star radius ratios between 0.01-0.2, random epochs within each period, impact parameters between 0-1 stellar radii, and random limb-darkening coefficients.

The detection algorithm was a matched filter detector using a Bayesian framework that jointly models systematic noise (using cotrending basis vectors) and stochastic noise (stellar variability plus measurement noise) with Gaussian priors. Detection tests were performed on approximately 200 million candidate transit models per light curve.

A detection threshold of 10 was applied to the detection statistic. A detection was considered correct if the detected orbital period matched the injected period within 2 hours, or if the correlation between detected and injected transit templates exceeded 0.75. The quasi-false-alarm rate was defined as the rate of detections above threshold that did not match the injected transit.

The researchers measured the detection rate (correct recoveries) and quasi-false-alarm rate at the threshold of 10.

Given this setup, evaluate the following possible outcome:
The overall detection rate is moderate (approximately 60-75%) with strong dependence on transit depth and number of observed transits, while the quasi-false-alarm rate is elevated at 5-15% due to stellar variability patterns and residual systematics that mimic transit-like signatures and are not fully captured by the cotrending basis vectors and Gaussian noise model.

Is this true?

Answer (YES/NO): NO